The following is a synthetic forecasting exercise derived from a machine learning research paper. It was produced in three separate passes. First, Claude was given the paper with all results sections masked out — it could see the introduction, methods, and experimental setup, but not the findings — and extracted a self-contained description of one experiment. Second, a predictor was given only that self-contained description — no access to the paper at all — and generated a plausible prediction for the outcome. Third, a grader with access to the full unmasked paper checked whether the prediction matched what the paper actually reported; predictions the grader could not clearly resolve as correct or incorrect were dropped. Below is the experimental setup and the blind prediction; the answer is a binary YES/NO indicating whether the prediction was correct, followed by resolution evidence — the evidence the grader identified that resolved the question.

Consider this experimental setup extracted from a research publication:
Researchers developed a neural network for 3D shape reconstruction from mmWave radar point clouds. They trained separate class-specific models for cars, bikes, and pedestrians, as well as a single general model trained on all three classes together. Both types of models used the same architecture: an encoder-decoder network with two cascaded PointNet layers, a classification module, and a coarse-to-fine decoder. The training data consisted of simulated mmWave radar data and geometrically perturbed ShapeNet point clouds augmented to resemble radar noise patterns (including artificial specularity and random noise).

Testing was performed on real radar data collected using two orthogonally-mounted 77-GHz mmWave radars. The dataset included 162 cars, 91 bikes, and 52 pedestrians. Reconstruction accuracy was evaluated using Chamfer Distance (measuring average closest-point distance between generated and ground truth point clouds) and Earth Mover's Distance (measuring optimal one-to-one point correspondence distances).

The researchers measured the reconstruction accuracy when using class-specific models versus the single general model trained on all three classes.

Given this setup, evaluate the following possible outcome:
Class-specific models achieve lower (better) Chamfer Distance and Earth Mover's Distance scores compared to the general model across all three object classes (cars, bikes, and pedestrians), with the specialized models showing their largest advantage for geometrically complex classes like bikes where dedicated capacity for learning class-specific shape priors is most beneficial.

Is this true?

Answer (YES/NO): NO